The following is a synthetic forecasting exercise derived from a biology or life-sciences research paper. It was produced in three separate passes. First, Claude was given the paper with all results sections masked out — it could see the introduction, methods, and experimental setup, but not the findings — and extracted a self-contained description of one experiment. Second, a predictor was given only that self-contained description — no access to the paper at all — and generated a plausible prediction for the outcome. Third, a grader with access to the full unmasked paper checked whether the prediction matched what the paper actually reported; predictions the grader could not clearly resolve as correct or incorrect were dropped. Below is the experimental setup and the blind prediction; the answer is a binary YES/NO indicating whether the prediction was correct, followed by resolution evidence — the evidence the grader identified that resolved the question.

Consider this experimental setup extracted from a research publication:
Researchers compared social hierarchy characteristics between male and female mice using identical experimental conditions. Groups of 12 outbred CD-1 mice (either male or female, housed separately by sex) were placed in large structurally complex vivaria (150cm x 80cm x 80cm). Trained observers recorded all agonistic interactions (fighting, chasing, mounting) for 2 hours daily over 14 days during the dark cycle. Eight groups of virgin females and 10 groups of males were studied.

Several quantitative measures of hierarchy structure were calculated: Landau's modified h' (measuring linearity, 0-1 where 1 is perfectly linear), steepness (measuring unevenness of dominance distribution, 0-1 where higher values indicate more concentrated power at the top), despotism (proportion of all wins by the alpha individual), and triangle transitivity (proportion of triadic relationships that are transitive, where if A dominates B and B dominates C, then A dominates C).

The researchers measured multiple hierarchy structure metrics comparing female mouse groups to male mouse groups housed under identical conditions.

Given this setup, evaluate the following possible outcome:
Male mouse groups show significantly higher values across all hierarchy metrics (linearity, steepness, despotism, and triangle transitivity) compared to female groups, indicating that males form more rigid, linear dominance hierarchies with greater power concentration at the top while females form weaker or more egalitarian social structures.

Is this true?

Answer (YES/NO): NO